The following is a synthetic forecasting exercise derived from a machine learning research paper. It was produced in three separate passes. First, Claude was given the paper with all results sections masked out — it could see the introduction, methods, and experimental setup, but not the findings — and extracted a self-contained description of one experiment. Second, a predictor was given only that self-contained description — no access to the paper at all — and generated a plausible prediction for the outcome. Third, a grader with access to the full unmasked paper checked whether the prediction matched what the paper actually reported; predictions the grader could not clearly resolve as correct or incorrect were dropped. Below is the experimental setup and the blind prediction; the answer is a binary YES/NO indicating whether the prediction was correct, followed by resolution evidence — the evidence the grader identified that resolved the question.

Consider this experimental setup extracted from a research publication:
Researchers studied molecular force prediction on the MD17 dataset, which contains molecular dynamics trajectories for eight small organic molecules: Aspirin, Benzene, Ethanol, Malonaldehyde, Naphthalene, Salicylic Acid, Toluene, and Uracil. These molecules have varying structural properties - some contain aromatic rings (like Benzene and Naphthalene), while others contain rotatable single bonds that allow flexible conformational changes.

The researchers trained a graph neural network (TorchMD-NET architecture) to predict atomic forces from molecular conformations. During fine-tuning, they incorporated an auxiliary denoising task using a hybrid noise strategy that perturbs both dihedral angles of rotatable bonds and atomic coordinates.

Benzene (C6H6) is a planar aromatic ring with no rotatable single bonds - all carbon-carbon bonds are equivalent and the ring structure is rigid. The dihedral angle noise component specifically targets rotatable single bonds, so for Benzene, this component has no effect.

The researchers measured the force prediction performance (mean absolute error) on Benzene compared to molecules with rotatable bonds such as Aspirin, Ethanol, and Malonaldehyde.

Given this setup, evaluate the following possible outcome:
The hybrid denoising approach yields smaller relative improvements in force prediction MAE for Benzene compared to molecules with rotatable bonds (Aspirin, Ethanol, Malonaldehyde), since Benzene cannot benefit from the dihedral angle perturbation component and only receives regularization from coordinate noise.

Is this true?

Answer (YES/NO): YES